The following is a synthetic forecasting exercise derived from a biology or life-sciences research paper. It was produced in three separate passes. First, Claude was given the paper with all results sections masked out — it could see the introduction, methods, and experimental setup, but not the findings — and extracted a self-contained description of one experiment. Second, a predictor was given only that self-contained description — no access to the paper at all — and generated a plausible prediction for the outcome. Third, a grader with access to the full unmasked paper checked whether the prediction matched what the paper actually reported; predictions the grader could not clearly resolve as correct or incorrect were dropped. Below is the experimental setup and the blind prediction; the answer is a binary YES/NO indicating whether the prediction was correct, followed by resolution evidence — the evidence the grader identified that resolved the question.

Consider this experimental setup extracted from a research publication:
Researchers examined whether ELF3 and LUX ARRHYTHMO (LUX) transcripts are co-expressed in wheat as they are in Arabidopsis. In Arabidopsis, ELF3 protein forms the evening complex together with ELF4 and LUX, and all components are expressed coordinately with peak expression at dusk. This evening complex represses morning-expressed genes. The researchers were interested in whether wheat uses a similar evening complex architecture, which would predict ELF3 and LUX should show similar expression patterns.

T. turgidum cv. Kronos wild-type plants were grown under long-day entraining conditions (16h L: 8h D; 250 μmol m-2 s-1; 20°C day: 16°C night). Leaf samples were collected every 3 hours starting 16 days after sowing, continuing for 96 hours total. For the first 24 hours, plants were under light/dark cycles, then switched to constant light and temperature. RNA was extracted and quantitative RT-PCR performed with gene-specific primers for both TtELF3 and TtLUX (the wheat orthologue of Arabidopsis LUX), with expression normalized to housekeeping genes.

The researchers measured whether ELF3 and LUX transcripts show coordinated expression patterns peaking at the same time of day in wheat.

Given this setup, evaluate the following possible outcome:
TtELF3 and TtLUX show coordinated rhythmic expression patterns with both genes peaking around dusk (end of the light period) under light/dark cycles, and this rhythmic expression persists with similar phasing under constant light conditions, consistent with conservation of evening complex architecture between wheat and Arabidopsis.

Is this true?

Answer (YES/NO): NO